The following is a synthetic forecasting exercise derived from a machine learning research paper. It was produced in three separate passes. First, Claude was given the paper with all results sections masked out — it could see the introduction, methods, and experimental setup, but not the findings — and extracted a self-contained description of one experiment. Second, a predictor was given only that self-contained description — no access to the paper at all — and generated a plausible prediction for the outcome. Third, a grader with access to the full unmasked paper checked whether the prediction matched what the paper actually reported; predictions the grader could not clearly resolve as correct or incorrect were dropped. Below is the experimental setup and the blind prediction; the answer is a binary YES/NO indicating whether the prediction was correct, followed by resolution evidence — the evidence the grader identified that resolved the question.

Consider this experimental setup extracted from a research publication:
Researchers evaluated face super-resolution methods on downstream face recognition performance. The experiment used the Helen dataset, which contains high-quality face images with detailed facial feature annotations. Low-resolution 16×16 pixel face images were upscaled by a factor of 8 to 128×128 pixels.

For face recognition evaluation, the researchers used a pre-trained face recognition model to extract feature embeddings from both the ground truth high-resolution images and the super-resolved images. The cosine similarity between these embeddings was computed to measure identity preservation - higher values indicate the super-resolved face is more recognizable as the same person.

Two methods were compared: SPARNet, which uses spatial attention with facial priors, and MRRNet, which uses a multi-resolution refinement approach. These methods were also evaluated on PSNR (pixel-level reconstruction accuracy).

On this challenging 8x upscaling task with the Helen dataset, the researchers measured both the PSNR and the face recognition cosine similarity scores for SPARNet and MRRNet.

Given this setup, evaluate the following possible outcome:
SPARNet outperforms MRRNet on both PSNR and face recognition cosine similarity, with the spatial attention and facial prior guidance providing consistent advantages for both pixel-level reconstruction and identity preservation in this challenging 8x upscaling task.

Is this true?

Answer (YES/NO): NO